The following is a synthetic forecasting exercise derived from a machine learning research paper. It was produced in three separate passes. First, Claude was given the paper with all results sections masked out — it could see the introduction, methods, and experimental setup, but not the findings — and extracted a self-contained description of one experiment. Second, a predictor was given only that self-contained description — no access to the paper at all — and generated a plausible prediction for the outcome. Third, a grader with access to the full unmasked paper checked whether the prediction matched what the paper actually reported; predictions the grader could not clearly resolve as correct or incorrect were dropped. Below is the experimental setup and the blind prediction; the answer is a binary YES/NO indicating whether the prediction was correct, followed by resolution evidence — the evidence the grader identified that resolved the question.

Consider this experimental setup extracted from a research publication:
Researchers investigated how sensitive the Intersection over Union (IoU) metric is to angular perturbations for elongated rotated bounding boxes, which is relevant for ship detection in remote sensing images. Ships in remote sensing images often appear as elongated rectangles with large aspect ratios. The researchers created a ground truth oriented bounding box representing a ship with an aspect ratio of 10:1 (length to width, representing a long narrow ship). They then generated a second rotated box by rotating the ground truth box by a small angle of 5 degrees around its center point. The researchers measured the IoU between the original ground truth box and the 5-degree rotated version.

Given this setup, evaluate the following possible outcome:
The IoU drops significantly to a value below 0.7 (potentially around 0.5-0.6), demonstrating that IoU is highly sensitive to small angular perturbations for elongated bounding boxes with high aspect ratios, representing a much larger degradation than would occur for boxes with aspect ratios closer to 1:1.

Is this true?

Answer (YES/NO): YES